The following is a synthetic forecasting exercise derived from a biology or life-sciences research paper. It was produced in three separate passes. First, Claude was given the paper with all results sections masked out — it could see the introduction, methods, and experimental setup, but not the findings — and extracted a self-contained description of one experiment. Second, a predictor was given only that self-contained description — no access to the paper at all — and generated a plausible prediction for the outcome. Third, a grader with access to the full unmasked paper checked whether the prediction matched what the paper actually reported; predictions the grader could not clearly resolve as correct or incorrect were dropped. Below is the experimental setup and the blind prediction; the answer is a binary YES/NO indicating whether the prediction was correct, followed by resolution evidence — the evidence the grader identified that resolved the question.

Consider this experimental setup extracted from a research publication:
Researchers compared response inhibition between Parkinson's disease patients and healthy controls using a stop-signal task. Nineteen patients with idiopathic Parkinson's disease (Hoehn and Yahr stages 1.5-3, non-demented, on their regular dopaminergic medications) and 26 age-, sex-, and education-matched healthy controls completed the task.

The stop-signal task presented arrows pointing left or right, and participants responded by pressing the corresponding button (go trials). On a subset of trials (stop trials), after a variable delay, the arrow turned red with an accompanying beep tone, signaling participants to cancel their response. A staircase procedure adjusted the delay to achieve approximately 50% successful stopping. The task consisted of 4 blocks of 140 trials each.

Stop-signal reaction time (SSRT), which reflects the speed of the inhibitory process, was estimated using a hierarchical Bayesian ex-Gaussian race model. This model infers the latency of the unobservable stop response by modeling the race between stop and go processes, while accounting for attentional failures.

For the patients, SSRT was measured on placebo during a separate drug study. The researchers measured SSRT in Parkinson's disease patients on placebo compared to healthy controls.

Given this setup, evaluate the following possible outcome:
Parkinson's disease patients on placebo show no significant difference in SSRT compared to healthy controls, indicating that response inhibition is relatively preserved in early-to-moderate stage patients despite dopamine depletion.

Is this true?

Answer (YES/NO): NO